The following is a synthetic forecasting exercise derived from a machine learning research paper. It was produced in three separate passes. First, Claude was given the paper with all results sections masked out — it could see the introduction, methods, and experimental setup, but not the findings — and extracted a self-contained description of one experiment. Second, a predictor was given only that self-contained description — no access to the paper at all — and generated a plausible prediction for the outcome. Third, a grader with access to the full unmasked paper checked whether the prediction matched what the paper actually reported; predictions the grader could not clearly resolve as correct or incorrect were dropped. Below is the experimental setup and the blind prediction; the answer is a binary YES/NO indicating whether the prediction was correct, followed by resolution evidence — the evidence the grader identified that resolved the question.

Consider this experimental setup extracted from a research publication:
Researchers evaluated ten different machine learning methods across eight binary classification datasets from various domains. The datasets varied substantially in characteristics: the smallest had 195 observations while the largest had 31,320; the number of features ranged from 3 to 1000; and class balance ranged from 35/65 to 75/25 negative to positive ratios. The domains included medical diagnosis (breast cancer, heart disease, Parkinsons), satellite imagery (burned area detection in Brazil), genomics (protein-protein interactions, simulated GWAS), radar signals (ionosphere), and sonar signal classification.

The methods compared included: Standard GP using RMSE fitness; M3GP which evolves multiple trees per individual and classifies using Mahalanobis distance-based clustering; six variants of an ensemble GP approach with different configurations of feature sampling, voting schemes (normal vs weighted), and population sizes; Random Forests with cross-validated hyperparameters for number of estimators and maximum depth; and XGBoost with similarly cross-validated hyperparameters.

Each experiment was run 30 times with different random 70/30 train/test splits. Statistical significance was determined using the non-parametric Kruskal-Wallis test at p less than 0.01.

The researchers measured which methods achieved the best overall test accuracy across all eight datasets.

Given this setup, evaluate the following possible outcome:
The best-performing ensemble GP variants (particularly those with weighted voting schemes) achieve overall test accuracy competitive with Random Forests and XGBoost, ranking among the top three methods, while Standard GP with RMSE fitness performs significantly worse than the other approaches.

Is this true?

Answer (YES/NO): NO